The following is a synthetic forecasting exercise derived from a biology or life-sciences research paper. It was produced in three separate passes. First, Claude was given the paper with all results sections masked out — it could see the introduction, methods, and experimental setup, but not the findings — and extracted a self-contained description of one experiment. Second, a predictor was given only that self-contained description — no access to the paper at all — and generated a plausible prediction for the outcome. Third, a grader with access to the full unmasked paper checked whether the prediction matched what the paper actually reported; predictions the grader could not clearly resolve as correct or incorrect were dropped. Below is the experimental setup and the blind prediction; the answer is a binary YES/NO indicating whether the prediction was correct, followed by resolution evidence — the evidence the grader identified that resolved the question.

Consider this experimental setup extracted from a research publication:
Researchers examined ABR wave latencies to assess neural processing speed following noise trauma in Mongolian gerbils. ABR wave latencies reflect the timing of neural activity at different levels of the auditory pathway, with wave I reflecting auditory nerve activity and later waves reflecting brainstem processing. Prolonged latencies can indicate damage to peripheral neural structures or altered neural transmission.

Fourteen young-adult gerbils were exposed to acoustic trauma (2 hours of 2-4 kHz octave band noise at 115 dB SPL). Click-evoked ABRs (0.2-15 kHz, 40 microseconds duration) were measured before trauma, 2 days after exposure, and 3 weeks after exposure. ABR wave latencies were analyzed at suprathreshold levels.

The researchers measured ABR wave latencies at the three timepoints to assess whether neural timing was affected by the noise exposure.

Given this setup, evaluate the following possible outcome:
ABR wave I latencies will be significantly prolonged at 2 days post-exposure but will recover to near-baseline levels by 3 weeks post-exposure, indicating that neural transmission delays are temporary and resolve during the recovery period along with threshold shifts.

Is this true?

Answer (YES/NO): NO